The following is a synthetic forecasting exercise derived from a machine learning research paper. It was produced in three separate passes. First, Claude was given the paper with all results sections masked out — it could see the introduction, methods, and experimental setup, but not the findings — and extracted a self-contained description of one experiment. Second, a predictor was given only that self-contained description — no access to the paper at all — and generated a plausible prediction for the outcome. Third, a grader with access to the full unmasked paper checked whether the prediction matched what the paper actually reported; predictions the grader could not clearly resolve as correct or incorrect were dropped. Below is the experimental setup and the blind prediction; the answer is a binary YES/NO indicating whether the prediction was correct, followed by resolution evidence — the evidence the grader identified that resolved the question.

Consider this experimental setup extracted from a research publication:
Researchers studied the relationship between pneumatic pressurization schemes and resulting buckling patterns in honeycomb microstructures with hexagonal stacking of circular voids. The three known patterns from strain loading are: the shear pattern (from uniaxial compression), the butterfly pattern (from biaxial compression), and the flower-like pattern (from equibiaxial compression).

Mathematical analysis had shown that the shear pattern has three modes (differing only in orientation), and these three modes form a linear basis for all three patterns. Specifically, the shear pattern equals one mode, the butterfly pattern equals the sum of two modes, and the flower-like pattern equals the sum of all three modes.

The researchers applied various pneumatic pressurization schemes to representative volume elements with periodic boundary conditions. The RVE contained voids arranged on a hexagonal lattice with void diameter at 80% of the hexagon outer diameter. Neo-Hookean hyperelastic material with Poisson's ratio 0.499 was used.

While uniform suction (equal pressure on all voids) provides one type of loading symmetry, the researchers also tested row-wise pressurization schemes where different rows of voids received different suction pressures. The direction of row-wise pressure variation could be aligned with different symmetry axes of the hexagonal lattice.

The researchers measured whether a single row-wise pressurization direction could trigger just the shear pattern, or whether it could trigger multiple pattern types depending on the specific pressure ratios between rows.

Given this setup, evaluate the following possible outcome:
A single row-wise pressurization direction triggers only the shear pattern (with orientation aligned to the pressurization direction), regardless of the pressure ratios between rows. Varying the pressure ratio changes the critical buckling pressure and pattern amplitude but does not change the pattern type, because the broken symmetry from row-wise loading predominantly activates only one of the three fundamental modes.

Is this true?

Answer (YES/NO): NO